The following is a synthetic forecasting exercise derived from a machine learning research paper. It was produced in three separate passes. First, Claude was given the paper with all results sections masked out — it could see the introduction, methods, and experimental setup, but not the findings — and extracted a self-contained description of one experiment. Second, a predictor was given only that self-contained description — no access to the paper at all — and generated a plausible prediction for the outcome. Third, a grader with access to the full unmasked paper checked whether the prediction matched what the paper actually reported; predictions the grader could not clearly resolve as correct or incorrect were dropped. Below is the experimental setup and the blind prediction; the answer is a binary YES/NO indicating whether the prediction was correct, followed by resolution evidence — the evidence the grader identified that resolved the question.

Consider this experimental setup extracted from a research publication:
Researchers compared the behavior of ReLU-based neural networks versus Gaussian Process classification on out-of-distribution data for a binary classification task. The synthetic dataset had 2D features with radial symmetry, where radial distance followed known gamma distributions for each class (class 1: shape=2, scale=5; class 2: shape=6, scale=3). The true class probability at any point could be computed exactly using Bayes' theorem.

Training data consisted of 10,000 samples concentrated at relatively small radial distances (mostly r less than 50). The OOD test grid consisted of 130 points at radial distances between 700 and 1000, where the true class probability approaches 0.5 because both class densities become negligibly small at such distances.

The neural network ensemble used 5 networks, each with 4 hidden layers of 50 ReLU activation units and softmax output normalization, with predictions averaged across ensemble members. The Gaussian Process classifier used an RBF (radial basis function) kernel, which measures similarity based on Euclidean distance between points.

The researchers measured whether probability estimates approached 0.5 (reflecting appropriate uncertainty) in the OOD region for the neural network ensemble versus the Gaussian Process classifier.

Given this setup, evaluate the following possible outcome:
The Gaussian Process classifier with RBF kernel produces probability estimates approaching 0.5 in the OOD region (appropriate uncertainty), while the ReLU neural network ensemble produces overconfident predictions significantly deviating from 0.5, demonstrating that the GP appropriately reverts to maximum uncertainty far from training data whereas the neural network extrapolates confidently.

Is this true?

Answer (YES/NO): YES